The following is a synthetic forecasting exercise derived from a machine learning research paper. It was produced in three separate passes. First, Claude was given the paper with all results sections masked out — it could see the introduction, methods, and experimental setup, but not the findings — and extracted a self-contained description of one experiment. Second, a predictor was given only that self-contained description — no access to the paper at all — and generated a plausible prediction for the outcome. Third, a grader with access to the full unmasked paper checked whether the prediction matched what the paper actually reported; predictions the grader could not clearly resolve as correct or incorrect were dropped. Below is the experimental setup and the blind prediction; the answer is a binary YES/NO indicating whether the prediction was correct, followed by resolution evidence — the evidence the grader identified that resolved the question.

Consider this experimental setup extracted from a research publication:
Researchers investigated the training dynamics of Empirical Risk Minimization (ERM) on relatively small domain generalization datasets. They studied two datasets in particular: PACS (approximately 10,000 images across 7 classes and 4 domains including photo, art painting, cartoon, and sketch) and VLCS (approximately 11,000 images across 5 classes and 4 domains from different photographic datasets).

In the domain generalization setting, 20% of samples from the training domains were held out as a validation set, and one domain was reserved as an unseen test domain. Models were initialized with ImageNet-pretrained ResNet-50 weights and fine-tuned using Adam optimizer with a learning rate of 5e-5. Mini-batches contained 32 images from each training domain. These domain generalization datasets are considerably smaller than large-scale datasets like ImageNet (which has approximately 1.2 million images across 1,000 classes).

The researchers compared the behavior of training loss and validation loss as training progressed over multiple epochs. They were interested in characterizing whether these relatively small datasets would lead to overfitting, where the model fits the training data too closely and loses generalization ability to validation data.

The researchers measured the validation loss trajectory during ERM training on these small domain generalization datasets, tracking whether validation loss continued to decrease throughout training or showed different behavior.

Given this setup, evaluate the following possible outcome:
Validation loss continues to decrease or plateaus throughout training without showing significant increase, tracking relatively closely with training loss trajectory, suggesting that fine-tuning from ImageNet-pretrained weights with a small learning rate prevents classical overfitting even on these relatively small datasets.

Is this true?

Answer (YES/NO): NO